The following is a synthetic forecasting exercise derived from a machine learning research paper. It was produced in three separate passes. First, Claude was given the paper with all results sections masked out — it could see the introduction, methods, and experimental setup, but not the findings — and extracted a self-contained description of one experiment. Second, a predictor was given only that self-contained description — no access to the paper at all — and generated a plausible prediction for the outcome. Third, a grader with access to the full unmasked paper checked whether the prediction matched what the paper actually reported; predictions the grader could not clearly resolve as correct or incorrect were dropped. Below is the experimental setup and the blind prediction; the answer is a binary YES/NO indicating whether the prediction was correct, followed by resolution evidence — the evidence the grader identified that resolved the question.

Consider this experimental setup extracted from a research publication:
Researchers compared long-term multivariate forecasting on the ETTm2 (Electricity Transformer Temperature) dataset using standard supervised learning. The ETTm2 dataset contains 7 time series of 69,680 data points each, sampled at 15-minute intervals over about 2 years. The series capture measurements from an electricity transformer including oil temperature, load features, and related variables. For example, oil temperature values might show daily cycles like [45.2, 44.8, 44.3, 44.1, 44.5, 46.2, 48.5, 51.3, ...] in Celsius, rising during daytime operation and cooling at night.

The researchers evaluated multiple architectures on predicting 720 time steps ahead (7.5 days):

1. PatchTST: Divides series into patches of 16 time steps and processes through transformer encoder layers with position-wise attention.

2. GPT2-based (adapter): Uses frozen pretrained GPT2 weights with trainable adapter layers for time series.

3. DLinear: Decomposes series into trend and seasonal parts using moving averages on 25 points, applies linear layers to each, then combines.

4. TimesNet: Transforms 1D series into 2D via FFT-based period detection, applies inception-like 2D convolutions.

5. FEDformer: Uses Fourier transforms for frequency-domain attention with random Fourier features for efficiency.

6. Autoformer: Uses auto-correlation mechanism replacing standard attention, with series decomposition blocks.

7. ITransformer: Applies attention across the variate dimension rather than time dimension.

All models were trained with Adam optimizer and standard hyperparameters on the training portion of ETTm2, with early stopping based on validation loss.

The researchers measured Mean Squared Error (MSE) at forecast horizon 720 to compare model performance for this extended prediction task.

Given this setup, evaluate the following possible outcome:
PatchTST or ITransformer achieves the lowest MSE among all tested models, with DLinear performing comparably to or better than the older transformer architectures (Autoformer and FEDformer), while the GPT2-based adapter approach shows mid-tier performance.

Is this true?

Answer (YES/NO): NO